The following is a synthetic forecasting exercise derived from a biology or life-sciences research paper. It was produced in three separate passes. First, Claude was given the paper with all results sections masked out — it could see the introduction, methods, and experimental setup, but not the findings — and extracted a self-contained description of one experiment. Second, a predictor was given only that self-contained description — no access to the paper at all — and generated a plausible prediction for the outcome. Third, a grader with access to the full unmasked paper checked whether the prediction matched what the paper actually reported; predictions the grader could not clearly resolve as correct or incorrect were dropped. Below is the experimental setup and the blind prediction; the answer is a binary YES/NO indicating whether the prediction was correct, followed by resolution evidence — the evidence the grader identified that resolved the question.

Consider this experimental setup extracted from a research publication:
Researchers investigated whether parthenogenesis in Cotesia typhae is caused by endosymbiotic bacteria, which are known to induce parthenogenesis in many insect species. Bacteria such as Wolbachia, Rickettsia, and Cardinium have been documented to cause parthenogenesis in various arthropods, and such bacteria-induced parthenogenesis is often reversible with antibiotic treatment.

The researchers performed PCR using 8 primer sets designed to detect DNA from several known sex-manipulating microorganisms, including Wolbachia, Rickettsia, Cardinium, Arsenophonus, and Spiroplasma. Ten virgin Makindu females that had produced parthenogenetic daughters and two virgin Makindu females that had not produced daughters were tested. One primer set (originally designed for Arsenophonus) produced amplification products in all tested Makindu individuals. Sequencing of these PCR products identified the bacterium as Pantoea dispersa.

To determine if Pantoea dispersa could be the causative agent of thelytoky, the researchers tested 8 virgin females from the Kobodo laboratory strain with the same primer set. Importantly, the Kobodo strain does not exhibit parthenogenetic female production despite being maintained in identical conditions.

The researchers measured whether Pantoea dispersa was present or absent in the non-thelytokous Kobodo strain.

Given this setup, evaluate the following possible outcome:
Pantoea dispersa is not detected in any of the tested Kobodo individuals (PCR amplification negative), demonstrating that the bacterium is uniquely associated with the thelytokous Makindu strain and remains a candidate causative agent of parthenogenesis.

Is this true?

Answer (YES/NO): NO